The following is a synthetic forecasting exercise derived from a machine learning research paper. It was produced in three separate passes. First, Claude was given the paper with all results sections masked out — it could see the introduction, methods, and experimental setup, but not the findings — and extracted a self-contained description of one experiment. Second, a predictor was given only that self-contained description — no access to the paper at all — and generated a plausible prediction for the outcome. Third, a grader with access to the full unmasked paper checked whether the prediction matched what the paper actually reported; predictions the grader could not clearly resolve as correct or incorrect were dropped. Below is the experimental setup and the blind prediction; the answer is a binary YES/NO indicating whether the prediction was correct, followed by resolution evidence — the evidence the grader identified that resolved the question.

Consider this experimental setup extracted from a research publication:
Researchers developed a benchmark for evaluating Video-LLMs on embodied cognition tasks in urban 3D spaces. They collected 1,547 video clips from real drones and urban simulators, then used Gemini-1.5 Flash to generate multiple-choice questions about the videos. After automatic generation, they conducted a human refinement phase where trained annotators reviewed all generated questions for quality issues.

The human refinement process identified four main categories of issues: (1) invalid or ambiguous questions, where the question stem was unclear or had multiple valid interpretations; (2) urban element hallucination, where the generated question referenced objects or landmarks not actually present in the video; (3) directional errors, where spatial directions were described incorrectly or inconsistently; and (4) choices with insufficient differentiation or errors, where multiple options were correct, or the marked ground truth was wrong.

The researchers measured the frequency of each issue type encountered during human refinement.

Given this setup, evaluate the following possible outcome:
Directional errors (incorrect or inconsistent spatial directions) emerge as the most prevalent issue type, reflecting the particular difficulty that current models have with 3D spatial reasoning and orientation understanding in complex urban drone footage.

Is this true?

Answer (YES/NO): NO